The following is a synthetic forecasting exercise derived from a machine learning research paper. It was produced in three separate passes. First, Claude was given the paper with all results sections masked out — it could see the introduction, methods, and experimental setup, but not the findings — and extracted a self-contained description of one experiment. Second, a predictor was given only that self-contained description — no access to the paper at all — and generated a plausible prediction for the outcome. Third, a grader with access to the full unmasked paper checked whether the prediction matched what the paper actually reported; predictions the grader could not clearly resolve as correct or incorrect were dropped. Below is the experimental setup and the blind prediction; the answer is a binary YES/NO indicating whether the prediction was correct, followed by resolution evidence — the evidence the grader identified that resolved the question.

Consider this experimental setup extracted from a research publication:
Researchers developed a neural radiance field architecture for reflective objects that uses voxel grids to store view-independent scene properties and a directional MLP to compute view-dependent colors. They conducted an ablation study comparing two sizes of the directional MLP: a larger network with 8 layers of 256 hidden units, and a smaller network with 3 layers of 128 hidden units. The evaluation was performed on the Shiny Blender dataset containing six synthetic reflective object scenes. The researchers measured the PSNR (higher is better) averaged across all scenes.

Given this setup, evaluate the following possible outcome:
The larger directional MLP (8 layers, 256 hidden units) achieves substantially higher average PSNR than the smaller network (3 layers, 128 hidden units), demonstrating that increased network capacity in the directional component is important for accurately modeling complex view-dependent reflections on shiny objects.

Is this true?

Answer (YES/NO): NO